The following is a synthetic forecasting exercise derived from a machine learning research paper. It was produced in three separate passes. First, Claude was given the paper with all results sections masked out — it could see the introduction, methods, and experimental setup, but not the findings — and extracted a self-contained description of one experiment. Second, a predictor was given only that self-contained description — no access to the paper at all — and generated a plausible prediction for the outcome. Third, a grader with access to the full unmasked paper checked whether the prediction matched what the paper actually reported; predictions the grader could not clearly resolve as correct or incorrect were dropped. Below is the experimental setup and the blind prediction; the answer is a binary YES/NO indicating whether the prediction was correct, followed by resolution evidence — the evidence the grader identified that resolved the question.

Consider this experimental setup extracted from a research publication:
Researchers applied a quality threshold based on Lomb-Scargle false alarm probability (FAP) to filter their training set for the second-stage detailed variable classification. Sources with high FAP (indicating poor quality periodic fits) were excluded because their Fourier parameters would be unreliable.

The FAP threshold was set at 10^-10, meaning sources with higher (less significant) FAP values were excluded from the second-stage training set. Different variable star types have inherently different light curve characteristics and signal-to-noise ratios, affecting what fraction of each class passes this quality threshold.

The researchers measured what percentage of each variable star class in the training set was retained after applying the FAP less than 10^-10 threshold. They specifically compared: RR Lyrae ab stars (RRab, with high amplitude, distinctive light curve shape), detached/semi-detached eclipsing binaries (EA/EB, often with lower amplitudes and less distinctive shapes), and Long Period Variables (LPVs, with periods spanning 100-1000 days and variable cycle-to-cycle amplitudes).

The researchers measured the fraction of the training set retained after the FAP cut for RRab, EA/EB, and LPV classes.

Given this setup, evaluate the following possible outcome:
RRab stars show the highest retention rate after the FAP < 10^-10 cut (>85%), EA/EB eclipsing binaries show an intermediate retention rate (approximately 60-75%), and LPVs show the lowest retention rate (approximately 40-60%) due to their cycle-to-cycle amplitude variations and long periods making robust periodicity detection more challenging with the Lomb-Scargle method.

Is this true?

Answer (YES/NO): NO